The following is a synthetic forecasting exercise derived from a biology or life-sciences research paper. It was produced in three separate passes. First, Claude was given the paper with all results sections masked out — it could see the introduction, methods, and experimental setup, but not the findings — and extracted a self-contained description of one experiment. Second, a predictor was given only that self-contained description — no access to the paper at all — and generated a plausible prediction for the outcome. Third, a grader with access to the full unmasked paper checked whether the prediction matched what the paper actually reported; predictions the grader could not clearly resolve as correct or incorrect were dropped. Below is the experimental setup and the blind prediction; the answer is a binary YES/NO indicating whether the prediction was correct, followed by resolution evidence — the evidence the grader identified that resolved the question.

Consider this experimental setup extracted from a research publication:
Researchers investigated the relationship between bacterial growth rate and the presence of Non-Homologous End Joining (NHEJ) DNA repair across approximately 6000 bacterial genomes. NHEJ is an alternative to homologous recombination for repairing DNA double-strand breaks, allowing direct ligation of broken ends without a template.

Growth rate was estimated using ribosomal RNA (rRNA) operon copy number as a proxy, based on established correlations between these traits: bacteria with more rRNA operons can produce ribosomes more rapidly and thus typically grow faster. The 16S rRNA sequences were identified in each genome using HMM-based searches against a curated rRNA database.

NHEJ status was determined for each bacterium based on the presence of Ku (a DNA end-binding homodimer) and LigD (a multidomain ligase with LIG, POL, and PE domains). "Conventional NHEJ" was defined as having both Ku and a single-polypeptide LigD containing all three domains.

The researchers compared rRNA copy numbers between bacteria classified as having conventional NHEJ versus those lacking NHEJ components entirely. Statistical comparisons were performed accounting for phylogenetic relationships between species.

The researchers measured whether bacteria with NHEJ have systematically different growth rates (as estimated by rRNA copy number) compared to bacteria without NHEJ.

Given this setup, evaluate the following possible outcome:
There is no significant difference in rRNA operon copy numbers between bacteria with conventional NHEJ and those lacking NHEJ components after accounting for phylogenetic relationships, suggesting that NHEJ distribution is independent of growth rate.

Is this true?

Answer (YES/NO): YES